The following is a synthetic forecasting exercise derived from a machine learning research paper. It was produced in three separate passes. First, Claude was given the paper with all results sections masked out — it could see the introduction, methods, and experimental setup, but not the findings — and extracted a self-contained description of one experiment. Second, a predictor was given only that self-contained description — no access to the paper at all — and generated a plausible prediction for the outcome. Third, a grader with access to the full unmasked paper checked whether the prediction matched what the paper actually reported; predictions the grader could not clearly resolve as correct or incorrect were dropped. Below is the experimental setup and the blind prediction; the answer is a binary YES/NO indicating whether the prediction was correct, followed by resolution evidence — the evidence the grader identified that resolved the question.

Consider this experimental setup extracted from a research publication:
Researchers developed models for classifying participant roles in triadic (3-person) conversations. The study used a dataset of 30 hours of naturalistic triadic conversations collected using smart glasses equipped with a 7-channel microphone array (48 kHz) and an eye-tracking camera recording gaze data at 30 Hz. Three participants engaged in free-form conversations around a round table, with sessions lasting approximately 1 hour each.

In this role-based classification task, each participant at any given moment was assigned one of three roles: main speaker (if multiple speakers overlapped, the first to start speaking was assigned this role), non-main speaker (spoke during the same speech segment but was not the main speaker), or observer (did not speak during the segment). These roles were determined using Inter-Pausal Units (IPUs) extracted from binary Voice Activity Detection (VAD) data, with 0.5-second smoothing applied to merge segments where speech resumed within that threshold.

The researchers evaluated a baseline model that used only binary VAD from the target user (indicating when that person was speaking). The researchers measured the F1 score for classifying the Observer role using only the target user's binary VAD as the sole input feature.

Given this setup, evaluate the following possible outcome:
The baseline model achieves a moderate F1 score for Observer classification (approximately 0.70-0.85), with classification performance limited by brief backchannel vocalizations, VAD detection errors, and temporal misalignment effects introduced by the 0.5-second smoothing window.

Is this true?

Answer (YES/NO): NO